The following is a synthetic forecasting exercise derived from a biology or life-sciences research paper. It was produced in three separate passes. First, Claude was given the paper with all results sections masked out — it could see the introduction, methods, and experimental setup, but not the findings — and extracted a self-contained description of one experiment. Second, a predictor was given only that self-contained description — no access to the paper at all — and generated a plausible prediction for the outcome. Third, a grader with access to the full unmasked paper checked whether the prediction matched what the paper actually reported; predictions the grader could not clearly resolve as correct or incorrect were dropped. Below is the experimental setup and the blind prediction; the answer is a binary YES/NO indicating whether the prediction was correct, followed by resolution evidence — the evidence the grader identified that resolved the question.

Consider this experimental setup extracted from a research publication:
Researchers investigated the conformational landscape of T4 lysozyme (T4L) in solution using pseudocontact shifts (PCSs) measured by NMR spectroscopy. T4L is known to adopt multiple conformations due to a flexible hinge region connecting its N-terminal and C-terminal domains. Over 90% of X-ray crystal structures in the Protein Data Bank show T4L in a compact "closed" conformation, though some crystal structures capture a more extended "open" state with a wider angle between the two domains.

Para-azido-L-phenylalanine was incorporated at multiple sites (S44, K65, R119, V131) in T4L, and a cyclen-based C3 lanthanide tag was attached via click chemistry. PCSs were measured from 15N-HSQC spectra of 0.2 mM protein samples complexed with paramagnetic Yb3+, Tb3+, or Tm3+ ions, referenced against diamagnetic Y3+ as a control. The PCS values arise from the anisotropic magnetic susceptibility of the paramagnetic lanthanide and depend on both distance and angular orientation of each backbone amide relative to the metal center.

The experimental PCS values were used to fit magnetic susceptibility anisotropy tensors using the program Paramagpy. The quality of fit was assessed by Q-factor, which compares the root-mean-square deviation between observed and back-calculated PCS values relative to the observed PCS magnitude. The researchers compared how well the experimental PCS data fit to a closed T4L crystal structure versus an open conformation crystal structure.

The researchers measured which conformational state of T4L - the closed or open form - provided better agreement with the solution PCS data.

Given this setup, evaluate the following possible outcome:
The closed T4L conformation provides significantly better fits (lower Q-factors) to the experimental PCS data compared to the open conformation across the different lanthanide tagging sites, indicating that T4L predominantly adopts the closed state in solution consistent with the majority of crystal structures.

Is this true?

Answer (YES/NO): NO